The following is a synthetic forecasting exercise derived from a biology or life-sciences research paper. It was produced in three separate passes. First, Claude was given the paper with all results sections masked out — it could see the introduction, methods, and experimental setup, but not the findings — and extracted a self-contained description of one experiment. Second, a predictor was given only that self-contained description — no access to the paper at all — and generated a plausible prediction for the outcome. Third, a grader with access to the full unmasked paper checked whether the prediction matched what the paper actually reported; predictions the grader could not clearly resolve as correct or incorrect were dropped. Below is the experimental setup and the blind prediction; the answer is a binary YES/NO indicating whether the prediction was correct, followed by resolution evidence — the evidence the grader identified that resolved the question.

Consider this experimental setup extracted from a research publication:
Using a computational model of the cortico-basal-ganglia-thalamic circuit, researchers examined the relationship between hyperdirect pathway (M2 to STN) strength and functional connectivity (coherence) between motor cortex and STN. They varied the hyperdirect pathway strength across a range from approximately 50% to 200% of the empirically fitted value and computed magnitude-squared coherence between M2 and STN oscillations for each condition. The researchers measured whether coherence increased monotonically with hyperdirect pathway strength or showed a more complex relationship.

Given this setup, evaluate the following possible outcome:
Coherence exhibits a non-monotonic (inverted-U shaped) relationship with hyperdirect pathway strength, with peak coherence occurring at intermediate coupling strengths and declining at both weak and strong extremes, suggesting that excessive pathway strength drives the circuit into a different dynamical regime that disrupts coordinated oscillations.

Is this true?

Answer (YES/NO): YES